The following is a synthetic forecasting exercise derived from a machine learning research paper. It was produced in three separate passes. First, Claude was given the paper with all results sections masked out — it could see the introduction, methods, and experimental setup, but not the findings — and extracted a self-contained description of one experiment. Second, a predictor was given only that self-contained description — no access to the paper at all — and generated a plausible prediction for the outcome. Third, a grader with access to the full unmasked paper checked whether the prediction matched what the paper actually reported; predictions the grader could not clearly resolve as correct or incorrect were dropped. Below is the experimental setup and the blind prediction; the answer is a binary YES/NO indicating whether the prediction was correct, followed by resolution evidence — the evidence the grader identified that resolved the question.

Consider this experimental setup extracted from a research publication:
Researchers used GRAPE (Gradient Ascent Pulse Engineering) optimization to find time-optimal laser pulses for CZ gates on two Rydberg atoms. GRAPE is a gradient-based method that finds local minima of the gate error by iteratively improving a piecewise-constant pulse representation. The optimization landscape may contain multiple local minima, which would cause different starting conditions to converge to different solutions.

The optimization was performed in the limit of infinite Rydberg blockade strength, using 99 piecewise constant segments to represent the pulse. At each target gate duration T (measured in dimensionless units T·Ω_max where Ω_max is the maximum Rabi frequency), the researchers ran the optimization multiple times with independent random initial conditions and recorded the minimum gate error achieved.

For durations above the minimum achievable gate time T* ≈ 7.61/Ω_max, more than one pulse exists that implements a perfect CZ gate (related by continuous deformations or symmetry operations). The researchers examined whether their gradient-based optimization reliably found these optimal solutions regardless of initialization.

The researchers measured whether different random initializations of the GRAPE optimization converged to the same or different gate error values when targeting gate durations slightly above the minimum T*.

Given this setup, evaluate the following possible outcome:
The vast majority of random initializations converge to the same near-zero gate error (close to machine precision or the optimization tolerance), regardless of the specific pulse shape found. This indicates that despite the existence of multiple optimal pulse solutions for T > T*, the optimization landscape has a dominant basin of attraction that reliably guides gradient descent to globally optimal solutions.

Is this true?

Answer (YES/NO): YES